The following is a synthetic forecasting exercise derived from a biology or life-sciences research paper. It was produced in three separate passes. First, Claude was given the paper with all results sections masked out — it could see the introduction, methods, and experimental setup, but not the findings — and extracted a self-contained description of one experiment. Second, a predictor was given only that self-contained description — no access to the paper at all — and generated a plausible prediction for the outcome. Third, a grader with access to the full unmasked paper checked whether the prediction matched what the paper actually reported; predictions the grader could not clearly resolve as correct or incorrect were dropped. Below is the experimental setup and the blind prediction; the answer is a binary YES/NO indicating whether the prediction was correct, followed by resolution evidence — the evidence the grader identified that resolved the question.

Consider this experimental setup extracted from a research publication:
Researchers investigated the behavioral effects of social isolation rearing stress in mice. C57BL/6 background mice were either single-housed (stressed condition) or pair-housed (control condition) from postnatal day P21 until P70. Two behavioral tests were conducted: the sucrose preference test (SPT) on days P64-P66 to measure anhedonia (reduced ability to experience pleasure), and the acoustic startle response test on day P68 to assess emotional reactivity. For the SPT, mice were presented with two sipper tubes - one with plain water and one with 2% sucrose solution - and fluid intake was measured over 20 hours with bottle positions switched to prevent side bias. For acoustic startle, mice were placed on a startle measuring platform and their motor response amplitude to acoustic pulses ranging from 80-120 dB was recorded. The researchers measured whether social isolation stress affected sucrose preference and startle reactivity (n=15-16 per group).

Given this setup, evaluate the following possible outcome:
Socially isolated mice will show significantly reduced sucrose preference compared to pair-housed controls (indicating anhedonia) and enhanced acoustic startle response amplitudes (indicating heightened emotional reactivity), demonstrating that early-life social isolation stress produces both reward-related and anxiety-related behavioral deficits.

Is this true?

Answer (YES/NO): YES